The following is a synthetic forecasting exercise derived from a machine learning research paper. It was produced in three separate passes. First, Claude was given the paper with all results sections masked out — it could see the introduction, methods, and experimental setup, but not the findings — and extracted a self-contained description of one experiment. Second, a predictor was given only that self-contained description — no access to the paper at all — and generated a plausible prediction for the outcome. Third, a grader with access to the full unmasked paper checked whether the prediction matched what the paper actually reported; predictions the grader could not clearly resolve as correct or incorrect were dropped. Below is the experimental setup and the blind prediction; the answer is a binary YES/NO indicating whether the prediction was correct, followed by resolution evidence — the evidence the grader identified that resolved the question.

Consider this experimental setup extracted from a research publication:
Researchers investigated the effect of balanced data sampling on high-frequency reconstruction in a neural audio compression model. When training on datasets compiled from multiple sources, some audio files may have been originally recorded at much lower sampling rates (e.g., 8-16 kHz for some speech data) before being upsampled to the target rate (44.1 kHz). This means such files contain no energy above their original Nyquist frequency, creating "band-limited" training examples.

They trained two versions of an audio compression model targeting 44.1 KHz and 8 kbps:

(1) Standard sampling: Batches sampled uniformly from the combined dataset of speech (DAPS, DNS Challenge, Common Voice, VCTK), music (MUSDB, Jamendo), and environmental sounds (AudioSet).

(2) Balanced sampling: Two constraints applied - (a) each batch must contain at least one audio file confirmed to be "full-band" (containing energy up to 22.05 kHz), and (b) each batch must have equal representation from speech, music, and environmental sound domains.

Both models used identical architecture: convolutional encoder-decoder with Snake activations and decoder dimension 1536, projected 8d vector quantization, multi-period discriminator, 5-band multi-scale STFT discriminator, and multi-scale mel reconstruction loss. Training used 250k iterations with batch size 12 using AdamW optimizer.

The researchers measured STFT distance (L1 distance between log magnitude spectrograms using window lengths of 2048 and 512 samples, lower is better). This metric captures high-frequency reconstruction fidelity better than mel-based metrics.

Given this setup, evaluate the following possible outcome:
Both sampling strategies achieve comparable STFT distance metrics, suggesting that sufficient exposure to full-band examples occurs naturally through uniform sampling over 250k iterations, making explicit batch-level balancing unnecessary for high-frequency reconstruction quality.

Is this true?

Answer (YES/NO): NO